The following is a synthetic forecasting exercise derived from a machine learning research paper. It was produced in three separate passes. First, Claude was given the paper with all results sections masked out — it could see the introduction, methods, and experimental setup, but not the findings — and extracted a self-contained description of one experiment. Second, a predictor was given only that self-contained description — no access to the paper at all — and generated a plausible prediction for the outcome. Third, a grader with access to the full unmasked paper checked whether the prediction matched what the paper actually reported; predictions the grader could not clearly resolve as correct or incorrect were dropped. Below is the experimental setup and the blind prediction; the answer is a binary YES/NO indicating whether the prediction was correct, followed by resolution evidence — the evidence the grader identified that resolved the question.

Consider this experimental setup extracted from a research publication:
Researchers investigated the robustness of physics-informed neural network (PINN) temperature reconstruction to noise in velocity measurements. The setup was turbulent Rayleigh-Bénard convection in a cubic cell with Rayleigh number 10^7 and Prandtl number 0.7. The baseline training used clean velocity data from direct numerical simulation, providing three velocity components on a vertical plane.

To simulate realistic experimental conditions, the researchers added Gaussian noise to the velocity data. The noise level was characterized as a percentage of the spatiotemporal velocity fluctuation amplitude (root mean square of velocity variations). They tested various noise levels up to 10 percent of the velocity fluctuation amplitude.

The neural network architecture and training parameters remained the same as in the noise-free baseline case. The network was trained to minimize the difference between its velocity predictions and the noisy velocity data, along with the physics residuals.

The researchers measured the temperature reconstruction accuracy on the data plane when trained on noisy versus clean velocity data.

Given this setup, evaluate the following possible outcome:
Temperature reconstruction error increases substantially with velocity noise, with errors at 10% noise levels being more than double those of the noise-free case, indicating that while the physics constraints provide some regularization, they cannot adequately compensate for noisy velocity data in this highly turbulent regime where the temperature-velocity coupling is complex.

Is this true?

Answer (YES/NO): NO